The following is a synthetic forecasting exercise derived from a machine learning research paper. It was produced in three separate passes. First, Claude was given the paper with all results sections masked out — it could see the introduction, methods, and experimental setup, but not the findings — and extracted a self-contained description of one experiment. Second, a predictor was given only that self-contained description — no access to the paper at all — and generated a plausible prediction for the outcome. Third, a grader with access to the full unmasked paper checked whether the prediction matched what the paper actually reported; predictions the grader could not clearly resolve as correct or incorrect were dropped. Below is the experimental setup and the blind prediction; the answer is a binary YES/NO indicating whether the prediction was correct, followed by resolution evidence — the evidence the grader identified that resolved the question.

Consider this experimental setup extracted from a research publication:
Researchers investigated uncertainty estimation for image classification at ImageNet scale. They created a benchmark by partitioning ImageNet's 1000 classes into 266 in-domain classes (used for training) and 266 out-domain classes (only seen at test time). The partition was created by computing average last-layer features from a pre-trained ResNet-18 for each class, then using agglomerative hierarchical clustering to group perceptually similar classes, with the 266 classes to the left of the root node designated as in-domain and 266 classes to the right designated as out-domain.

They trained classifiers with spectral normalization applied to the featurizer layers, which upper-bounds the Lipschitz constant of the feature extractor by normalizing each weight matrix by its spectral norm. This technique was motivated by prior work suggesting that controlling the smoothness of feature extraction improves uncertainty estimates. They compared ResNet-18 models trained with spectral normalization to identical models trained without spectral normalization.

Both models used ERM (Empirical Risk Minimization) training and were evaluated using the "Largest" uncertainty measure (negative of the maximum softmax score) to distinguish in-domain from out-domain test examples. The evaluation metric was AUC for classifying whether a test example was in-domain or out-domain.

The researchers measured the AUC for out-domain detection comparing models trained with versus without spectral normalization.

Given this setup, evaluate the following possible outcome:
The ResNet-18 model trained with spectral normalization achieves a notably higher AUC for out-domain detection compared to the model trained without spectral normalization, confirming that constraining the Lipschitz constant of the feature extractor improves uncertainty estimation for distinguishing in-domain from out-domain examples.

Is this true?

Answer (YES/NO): NO